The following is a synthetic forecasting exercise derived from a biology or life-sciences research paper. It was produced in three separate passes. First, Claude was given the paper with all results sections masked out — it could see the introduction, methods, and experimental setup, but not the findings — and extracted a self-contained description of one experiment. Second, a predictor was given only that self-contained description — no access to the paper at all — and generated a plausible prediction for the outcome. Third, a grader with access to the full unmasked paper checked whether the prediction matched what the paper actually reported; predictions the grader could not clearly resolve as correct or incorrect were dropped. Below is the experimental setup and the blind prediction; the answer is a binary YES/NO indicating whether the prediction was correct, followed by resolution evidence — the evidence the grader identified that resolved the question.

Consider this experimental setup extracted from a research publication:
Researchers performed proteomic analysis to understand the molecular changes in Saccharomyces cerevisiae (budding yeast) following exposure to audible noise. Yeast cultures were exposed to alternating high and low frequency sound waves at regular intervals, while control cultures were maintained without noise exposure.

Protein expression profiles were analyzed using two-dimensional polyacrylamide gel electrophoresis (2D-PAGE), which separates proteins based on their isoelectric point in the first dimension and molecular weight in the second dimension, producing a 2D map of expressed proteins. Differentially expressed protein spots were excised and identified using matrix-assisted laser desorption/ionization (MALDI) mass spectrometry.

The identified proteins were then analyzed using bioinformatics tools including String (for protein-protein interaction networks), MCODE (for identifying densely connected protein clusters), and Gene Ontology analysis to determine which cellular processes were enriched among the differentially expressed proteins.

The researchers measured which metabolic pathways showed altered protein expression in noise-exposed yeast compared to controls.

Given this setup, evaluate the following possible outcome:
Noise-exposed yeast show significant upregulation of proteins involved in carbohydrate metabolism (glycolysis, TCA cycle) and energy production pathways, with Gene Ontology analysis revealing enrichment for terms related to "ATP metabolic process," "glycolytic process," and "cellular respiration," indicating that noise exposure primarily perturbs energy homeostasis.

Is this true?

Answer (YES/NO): YES